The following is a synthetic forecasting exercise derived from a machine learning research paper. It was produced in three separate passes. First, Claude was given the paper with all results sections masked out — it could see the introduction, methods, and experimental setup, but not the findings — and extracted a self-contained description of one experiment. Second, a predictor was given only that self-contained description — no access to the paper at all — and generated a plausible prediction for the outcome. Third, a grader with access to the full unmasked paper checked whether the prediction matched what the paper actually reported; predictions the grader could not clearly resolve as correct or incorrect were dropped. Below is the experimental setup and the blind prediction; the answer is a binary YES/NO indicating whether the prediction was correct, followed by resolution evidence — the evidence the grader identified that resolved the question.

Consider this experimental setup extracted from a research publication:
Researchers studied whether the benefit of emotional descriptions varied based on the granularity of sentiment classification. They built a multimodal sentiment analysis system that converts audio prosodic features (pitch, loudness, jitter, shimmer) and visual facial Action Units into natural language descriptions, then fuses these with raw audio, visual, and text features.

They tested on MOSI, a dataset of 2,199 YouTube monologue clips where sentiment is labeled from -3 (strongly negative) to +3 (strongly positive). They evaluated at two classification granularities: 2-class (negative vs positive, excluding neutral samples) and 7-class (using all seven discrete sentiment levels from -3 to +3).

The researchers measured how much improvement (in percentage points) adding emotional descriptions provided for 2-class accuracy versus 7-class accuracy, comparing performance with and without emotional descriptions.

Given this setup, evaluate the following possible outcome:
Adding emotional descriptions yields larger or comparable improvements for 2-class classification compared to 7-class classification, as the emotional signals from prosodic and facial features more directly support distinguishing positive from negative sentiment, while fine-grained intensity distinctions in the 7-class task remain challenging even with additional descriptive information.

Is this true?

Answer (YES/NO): NO